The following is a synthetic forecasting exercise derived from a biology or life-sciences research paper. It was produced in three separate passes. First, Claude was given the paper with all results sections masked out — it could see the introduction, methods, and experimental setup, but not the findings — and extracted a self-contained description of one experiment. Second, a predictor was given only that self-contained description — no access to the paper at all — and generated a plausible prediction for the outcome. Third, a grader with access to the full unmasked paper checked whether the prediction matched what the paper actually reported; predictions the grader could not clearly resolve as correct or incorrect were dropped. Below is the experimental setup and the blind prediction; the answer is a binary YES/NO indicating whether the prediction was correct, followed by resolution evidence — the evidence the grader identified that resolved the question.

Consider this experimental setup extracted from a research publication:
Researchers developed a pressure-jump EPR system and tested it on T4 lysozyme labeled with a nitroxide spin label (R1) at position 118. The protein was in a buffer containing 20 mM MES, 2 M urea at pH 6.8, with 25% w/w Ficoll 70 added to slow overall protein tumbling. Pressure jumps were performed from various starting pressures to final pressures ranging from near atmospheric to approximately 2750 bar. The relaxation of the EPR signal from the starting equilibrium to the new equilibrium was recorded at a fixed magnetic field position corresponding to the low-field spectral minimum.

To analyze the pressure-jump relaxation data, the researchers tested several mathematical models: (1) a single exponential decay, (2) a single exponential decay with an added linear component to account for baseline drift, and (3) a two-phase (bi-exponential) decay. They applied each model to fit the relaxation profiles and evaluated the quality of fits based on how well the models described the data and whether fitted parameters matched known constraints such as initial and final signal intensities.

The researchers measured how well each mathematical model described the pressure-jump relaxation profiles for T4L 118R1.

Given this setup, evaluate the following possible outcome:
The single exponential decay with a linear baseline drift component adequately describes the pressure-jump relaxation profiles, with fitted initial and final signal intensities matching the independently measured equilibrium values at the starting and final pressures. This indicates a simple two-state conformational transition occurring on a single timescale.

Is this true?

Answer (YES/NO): YES